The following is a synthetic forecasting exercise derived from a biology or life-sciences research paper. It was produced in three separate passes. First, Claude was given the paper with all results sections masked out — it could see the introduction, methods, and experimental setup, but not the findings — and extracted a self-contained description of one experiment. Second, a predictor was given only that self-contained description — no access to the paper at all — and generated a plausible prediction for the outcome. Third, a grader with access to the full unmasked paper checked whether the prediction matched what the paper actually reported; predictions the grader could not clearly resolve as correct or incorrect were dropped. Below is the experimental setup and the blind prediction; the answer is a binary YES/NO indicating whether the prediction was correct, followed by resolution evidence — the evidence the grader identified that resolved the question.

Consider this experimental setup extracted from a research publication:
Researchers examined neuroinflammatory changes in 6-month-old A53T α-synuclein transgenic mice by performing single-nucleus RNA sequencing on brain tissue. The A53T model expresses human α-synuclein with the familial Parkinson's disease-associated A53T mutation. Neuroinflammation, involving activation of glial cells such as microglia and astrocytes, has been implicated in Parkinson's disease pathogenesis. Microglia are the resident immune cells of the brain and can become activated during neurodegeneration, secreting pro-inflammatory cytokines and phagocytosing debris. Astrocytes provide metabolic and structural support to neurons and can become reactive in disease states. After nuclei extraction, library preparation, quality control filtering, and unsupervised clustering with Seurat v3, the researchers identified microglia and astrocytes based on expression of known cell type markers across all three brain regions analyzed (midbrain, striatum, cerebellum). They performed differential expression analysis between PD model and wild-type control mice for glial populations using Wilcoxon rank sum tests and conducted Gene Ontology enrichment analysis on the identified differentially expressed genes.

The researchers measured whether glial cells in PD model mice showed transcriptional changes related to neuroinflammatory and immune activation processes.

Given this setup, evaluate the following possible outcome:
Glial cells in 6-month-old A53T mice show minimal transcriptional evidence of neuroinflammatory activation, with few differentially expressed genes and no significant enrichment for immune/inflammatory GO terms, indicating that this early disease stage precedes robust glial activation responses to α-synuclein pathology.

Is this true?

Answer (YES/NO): NO